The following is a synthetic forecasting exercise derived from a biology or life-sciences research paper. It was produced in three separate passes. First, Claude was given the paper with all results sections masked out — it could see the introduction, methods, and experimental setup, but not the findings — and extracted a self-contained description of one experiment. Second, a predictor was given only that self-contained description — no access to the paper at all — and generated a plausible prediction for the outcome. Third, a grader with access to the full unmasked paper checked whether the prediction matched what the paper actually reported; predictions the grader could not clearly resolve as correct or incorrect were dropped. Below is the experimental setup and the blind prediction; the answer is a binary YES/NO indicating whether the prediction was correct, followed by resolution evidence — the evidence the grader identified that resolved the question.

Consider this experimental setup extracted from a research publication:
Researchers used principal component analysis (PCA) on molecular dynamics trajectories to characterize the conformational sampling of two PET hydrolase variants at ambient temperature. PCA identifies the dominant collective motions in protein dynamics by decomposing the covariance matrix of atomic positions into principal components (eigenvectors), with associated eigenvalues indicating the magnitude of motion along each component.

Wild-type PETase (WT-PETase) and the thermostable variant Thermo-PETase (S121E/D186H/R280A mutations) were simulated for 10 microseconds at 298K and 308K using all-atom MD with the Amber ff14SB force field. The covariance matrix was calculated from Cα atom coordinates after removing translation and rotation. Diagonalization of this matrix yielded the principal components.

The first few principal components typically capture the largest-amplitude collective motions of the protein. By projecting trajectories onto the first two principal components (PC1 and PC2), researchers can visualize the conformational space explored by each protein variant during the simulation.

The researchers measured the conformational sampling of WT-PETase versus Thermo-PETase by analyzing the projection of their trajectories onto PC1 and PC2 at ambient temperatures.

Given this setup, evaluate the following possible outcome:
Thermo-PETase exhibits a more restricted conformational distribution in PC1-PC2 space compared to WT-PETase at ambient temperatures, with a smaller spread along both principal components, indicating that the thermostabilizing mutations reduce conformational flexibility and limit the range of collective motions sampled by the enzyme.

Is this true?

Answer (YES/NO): NO